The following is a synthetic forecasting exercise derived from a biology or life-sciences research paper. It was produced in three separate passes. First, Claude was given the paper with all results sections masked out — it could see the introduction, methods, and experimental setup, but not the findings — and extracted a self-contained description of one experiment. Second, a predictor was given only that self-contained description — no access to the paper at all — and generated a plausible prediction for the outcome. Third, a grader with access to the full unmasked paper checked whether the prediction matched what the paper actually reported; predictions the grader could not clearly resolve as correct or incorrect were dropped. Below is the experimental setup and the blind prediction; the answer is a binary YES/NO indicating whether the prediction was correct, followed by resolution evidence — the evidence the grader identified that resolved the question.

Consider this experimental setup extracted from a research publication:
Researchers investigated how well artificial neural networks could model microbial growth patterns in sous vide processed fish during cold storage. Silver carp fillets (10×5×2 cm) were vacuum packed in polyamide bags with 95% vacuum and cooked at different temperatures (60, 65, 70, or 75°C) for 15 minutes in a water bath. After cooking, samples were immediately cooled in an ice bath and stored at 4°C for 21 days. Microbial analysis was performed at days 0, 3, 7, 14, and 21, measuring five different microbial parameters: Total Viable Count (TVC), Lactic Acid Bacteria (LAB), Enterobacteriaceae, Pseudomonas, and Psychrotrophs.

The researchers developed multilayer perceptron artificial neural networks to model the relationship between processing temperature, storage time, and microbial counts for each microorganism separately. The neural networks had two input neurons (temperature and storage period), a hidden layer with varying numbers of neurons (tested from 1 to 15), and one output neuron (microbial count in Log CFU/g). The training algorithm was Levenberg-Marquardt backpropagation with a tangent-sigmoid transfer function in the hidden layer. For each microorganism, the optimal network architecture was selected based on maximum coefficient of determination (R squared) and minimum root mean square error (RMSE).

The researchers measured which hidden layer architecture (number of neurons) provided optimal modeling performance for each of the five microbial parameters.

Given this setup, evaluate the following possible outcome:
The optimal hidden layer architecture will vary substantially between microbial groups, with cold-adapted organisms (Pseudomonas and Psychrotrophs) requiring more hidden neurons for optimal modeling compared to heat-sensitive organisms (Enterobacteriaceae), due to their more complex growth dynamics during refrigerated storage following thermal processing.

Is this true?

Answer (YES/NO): NO